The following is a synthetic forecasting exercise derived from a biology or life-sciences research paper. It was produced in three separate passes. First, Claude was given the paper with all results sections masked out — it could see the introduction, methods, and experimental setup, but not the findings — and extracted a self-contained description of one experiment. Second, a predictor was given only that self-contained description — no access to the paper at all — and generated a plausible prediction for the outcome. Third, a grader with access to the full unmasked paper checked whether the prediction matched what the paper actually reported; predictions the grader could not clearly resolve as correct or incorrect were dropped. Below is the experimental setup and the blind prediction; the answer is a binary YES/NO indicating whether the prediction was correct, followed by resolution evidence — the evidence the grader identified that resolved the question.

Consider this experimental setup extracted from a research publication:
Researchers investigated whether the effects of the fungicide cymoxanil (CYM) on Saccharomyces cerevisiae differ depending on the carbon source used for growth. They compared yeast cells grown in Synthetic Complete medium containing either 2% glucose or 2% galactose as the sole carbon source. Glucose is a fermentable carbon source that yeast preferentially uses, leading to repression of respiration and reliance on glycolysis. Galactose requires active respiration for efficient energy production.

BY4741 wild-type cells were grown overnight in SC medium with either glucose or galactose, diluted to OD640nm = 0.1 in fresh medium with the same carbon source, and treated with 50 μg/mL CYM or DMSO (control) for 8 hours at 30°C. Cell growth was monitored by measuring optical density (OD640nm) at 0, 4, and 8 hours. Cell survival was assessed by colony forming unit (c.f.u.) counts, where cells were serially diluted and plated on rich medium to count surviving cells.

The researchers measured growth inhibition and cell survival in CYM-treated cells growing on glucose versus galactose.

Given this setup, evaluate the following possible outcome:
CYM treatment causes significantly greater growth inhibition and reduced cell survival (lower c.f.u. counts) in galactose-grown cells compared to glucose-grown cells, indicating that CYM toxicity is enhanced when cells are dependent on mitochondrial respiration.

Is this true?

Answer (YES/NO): NO